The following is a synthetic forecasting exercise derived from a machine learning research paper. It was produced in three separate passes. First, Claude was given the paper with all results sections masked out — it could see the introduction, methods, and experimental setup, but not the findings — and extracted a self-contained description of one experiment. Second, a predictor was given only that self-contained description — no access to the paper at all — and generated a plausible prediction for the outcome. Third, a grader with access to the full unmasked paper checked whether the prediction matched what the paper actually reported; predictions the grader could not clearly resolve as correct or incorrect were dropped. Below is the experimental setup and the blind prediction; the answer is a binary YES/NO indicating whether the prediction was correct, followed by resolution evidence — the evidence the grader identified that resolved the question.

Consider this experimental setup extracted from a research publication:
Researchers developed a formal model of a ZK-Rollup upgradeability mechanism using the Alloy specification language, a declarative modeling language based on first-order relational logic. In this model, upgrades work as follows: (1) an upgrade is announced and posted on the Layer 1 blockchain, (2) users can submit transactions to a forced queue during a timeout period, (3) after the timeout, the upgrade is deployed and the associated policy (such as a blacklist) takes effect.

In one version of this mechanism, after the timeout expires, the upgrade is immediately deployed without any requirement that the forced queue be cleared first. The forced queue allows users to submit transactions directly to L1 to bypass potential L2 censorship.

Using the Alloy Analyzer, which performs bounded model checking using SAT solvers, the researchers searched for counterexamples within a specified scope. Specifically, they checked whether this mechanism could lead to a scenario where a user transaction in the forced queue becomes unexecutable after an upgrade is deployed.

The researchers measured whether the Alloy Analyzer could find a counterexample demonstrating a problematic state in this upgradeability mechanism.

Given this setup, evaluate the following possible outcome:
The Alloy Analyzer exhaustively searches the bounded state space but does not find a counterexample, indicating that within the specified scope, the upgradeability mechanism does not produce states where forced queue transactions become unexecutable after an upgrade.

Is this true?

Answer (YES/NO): NO